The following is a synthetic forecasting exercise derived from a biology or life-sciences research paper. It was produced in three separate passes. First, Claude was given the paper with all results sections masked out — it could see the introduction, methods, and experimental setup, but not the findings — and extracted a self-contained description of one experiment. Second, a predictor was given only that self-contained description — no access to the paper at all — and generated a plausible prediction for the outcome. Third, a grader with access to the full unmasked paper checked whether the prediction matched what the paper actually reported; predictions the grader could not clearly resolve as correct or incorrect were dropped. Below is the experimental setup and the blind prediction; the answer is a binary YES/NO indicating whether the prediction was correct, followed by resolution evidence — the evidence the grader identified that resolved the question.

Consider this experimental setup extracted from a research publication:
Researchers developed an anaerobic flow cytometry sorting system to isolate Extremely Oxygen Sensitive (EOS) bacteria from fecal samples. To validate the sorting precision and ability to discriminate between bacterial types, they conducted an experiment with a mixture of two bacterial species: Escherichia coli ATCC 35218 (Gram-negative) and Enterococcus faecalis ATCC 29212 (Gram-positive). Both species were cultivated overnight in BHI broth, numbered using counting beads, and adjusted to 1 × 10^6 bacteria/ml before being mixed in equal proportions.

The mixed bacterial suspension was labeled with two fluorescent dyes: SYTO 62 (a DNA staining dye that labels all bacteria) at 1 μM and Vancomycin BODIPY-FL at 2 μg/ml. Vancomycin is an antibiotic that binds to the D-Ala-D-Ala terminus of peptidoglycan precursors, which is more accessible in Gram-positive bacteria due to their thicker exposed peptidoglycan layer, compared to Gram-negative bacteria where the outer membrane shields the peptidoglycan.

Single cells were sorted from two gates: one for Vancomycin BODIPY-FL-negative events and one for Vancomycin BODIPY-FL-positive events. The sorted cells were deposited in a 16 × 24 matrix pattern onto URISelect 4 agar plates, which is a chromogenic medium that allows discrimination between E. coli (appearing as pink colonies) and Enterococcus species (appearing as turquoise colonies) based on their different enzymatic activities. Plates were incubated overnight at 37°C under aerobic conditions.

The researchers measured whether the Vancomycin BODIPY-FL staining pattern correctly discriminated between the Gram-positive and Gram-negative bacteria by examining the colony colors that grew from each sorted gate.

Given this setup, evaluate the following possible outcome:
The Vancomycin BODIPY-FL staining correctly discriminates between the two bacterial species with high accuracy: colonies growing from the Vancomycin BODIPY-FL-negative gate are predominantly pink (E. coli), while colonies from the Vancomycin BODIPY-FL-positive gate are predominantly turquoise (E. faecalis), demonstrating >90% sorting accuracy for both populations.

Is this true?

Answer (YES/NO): YES